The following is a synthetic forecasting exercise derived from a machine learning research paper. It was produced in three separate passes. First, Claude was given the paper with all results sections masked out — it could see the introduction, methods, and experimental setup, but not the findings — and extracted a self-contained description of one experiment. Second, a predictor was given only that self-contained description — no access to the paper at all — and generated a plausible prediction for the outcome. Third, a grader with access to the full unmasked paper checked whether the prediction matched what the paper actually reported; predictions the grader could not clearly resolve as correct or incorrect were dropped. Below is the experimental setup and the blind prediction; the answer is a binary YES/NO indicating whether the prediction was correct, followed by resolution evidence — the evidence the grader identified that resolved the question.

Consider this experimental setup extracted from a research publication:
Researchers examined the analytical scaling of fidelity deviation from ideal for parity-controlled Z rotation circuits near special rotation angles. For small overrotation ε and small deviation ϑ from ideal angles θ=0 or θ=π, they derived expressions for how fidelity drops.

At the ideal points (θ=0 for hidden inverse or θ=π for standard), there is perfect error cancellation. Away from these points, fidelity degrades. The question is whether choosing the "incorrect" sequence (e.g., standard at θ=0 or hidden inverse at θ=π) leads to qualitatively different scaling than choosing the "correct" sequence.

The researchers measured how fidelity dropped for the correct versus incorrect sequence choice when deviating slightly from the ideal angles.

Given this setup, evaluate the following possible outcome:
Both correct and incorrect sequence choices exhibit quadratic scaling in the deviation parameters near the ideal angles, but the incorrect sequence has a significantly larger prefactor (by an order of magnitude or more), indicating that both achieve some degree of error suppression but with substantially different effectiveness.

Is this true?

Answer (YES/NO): NO